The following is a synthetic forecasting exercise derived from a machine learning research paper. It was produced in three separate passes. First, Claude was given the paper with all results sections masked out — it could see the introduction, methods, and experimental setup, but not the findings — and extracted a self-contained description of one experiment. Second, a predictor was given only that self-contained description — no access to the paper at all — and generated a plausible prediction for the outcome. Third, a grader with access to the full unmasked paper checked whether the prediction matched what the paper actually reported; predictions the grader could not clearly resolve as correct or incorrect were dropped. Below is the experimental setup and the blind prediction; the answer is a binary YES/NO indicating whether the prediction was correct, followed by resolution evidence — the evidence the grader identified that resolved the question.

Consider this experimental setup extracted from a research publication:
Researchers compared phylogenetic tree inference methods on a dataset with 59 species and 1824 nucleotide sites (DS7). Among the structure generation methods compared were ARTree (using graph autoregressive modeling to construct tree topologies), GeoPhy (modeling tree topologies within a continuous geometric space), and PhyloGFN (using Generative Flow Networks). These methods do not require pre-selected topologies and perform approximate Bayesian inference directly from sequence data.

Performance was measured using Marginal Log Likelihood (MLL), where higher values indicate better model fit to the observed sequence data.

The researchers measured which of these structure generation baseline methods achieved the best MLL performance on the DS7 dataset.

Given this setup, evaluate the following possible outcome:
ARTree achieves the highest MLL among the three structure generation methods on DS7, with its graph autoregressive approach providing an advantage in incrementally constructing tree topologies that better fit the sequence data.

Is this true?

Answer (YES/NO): YES